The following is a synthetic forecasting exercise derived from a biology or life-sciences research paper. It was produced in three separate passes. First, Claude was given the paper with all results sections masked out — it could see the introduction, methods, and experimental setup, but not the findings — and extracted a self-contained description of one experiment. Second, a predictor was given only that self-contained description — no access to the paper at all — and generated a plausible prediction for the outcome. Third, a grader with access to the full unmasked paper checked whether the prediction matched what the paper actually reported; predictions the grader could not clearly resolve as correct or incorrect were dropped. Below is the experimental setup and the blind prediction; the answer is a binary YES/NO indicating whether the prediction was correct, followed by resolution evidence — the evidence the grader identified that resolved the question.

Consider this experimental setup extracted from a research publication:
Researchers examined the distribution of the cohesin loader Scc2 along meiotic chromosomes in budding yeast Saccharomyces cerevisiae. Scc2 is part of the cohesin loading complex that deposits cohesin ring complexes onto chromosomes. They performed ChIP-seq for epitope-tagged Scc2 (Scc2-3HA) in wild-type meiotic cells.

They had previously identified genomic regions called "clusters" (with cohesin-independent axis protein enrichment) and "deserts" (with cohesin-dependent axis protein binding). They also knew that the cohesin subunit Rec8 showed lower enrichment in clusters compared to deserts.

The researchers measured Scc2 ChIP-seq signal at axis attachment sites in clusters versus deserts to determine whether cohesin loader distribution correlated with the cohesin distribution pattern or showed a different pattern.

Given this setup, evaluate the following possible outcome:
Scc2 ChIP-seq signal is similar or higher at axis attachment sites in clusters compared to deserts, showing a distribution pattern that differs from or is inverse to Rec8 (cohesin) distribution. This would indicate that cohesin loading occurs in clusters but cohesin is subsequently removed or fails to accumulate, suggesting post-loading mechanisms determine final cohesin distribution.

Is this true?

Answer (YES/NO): NO